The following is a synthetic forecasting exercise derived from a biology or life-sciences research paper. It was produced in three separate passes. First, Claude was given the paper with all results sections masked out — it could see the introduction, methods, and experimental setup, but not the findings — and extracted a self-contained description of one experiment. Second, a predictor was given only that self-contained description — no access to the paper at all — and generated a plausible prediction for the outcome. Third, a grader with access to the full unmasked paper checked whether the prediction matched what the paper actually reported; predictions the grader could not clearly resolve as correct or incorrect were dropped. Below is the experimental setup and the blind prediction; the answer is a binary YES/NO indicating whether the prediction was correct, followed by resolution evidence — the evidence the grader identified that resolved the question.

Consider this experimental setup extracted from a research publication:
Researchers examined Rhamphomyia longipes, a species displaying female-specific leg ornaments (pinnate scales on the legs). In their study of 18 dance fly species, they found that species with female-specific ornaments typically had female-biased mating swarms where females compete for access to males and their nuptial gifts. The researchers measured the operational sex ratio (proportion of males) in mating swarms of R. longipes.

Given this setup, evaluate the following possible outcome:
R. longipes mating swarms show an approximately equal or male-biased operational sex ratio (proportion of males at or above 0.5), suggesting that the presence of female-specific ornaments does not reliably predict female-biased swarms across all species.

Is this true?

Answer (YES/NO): YES